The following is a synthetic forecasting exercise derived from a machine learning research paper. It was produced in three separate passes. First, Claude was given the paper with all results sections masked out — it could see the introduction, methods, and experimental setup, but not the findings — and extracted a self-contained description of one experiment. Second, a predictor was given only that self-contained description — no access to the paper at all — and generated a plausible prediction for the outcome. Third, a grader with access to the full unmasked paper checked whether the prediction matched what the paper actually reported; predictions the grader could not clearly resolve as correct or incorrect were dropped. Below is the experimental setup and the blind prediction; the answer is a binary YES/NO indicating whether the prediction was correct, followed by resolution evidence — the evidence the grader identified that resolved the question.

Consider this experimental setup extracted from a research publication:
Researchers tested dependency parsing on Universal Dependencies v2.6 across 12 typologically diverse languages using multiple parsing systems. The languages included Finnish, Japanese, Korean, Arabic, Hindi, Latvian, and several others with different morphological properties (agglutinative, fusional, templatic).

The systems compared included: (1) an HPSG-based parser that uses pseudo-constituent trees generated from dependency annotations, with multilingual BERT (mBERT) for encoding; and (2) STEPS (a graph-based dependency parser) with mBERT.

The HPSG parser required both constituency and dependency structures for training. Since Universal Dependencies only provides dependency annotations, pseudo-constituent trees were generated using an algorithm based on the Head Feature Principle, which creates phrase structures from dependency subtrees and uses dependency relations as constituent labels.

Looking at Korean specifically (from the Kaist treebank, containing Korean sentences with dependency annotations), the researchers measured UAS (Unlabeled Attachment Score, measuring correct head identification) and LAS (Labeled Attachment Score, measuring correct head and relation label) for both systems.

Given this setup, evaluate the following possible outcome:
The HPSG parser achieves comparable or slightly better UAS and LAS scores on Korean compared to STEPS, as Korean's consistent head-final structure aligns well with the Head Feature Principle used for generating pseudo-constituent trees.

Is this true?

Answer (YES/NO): NO